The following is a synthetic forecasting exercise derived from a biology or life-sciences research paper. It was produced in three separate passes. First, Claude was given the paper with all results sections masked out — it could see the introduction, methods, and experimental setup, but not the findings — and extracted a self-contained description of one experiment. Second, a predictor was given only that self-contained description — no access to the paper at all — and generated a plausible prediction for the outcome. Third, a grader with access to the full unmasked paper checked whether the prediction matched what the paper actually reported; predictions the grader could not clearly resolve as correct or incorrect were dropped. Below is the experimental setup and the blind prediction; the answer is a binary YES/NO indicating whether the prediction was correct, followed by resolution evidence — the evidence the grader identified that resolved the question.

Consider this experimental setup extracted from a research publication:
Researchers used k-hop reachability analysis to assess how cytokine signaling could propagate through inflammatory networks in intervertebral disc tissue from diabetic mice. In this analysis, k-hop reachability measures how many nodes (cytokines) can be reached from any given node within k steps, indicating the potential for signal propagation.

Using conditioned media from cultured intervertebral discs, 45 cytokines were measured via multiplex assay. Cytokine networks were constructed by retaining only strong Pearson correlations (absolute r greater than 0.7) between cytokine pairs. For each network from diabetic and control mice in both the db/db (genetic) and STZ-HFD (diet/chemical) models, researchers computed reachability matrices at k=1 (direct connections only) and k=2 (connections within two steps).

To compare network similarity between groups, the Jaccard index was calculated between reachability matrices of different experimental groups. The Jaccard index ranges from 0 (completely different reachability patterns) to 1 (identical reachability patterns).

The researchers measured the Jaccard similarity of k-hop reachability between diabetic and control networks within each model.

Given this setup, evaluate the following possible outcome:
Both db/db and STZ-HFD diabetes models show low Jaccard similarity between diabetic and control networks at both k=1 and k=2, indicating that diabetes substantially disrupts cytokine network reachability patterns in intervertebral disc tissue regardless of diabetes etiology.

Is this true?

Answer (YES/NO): NO